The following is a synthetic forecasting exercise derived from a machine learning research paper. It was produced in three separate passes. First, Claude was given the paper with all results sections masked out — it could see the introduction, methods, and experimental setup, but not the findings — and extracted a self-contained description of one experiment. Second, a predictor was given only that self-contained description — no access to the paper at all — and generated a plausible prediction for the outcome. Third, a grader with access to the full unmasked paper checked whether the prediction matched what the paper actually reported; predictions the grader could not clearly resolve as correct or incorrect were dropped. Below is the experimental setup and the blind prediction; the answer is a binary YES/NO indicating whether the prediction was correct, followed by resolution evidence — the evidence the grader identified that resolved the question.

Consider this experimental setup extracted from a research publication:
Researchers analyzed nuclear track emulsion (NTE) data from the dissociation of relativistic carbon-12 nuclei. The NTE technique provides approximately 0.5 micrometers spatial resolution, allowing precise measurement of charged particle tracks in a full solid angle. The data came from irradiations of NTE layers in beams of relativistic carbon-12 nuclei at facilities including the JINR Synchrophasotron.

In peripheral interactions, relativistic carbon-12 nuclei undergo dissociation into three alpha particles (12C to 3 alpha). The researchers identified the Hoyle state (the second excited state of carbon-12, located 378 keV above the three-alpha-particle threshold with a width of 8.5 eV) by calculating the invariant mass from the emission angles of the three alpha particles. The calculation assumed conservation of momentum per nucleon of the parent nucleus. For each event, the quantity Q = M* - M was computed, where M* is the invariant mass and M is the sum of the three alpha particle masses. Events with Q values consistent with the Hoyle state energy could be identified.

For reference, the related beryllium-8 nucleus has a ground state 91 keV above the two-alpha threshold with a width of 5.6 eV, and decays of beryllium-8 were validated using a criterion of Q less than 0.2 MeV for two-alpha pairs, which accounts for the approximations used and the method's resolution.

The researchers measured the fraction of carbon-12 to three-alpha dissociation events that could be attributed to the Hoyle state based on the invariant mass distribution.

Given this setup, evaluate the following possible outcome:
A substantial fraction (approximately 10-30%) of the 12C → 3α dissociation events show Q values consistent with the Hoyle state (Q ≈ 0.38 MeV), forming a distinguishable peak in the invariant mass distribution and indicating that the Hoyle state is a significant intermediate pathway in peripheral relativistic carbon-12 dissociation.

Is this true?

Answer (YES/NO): YES